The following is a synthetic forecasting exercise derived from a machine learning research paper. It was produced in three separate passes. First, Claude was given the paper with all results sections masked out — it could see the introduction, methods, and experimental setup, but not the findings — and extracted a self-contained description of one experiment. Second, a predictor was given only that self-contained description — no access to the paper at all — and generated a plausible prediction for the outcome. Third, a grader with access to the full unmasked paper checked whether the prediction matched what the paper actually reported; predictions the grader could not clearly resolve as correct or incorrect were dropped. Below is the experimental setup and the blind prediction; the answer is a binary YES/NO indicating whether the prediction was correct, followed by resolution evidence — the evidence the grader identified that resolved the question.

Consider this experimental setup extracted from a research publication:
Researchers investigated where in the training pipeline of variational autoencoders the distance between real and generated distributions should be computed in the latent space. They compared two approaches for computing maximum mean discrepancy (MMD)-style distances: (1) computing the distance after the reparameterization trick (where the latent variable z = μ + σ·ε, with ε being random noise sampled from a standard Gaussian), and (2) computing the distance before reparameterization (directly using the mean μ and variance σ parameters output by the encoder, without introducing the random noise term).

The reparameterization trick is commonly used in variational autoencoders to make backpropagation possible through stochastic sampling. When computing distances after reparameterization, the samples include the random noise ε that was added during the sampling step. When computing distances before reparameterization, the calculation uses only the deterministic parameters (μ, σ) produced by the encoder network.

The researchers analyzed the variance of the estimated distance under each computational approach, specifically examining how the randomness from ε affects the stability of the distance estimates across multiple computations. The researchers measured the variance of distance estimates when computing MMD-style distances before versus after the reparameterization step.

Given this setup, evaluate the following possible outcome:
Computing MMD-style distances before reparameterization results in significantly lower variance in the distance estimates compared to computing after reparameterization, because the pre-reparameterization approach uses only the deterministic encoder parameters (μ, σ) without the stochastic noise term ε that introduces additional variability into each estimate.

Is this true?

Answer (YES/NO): YES